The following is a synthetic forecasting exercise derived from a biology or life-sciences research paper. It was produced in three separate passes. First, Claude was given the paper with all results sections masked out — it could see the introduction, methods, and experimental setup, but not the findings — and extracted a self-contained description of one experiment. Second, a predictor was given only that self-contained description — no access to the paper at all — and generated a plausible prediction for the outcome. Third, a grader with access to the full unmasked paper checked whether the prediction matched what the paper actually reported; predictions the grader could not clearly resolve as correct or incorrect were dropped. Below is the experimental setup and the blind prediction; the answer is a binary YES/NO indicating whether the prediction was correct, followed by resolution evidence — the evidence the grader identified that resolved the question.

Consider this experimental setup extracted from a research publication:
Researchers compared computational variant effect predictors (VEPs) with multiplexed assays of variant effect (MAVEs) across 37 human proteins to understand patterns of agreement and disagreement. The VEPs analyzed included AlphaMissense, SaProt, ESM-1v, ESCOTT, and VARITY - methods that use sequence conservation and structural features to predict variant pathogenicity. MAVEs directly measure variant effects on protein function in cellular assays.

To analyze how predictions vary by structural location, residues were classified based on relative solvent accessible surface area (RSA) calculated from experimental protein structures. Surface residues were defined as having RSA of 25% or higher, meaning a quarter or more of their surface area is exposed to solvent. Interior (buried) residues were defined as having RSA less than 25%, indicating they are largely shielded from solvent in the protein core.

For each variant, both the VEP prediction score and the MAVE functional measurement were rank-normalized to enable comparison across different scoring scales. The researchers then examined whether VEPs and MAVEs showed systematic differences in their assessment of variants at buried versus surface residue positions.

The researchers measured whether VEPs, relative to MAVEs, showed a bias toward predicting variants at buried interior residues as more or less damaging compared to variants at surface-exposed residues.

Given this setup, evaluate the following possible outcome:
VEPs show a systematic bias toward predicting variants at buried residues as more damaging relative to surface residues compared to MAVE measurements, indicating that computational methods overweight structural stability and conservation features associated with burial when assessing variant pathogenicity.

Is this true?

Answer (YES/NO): YES